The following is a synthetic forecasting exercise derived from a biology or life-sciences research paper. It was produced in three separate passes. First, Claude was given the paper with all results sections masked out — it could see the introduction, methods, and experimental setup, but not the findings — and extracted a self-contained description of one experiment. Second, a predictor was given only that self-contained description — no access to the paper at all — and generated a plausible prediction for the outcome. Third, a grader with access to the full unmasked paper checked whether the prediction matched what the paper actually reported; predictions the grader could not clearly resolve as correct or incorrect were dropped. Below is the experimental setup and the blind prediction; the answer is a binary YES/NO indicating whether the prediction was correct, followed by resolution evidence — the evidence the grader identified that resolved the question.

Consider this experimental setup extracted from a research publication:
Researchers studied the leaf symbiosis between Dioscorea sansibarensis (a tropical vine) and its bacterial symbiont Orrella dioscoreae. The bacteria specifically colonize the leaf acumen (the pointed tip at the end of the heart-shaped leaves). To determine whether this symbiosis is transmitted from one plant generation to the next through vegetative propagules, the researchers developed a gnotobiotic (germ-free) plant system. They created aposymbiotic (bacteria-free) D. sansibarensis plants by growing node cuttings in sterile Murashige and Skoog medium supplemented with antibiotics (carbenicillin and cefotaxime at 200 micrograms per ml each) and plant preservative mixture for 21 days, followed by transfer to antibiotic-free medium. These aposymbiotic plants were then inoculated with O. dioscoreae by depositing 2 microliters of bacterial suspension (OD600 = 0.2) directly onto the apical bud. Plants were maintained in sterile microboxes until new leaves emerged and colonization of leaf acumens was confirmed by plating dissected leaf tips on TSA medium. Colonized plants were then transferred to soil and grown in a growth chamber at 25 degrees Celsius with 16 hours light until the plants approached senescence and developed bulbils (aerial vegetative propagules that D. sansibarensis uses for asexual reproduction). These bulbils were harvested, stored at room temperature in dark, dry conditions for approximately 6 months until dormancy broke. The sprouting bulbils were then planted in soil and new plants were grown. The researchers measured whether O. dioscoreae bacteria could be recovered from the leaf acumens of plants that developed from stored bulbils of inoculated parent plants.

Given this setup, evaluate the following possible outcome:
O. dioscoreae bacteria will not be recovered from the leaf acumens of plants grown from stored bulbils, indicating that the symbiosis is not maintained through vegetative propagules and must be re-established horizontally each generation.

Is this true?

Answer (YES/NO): NO